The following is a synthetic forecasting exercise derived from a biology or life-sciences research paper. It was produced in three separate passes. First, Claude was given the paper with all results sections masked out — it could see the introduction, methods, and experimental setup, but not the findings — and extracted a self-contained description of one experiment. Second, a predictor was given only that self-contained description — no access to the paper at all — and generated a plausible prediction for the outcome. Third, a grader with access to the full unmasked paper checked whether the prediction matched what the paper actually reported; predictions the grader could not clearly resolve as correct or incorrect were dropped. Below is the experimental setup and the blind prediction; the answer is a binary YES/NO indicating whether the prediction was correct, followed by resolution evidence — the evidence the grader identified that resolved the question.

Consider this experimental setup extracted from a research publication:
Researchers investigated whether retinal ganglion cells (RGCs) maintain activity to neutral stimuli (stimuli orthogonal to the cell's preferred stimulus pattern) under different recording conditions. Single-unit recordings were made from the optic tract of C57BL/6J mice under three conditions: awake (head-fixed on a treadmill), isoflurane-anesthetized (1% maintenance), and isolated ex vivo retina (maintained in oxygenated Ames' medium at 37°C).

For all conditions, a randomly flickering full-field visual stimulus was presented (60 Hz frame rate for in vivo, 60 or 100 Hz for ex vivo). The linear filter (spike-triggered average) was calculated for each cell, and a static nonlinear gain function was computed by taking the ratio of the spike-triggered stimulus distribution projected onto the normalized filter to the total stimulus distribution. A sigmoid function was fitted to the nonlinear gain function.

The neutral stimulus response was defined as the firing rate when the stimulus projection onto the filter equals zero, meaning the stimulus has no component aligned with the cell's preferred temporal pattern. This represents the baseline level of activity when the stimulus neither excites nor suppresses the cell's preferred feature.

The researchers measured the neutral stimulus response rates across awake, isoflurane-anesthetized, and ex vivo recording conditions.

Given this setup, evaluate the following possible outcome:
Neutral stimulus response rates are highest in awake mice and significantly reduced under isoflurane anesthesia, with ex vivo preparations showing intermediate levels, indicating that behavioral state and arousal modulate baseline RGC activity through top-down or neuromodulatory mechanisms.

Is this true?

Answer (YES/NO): NO